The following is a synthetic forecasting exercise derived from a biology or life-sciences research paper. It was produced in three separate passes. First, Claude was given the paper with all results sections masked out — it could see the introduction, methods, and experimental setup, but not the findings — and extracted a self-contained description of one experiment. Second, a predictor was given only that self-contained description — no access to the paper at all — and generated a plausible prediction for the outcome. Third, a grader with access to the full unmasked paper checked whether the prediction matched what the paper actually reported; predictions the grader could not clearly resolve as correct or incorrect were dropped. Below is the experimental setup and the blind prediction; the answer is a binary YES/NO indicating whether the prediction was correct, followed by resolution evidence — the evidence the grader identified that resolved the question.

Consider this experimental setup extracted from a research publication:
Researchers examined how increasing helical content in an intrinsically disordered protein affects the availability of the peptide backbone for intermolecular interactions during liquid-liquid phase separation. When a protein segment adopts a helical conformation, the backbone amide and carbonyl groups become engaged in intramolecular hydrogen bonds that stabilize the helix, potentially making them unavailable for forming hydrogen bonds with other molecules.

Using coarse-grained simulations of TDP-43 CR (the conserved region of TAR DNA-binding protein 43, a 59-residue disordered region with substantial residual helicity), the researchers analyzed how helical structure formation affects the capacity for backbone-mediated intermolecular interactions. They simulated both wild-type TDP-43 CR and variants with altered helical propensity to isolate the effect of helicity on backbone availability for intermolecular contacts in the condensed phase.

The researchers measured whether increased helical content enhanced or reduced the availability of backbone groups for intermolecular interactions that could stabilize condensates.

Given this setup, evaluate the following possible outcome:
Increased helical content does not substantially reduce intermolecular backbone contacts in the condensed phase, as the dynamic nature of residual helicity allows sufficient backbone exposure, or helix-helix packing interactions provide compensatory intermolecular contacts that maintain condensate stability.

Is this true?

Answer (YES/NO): NO